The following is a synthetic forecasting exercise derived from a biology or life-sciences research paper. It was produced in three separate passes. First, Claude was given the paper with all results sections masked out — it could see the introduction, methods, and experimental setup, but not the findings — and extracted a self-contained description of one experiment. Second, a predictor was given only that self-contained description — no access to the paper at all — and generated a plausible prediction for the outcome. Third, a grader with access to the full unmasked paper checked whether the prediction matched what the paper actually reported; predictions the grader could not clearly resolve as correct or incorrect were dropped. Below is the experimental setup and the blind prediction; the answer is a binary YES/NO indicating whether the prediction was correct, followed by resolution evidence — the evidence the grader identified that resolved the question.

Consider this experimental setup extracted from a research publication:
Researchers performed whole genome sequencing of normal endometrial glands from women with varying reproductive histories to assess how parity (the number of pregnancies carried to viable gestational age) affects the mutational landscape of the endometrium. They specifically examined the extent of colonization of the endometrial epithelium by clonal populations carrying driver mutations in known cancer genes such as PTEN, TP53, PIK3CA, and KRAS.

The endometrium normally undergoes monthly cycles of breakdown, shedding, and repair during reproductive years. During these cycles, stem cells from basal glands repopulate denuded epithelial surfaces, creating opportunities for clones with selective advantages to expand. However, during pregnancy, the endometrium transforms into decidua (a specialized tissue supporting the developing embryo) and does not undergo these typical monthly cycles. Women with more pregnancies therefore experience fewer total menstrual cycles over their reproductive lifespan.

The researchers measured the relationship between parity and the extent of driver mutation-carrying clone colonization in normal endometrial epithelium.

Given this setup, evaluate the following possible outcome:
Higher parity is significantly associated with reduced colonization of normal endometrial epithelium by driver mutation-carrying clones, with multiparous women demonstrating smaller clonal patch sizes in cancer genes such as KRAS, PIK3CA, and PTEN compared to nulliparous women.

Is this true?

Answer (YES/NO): NO